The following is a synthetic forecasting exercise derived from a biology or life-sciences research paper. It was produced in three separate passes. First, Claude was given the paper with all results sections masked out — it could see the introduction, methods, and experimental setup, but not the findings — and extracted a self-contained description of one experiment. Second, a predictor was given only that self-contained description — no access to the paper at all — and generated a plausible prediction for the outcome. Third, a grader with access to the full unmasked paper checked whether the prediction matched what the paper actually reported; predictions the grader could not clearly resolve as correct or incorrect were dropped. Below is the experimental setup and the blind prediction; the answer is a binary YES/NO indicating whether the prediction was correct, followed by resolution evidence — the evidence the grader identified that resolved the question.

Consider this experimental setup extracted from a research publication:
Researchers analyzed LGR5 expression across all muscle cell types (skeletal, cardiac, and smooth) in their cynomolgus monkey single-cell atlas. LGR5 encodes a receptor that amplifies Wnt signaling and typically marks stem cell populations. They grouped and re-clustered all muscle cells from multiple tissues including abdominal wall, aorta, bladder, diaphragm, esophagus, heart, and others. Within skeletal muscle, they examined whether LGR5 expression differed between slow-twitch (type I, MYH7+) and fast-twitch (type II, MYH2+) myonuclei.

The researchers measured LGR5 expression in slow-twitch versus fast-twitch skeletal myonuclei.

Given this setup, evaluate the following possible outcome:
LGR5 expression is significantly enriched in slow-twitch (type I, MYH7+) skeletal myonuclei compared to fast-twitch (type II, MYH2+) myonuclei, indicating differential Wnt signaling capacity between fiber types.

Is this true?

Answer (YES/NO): YES